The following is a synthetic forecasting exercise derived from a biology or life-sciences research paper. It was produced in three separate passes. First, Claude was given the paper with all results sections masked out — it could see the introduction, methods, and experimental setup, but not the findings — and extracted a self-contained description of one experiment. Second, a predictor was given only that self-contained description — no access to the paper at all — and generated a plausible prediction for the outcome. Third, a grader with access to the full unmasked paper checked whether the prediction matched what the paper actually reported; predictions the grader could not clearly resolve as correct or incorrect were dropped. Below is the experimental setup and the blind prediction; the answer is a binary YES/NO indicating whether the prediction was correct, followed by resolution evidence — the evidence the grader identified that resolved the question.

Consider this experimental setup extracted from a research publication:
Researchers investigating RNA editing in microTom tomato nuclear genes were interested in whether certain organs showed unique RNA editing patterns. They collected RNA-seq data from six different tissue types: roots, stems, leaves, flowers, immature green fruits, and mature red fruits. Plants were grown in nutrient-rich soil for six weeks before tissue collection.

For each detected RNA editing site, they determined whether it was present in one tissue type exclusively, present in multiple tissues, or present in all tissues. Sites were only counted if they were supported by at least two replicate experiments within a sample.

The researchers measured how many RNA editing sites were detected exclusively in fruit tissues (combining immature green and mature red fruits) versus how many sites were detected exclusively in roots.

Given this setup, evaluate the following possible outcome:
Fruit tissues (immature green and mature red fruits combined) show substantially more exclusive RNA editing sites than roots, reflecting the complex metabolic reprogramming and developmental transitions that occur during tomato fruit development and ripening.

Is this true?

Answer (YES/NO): YES